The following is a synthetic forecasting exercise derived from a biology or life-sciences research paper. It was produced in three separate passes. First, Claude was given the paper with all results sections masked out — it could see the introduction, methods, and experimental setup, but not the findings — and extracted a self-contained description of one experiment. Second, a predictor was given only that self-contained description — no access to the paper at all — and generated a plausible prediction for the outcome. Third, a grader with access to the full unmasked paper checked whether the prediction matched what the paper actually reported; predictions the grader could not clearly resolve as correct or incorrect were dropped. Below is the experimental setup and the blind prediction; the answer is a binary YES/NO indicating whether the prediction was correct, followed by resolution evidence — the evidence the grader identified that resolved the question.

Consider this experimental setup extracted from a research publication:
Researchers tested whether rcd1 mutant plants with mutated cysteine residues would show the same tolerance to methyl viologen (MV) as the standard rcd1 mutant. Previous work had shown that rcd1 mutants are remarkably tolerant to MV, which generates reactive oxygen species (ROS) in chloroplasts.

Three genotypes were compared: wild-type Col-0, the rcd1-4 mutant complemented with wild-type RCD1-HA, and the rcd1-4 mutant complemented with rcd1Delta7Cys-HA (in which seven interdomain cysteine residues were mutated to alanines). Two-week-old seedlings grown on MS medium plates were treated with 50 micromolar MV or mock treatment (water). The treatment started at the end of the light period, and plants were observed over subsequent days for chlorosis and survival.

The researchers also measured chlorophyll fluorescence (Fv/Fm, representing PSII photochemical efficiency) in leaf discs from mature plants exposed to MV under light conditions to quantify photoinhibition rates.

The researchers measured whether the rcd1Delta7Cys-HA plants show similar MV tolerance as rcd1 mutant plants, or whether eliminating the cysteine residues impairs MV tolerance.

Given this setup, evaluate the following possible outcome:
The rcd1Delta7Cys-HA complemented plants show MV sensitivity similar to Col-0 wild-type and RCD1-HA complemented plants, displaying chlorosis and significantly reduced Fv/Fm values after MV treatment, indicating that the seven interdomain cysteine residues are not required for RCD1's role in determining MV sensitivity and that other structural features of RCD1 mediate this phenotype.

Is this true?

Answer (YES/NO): YES